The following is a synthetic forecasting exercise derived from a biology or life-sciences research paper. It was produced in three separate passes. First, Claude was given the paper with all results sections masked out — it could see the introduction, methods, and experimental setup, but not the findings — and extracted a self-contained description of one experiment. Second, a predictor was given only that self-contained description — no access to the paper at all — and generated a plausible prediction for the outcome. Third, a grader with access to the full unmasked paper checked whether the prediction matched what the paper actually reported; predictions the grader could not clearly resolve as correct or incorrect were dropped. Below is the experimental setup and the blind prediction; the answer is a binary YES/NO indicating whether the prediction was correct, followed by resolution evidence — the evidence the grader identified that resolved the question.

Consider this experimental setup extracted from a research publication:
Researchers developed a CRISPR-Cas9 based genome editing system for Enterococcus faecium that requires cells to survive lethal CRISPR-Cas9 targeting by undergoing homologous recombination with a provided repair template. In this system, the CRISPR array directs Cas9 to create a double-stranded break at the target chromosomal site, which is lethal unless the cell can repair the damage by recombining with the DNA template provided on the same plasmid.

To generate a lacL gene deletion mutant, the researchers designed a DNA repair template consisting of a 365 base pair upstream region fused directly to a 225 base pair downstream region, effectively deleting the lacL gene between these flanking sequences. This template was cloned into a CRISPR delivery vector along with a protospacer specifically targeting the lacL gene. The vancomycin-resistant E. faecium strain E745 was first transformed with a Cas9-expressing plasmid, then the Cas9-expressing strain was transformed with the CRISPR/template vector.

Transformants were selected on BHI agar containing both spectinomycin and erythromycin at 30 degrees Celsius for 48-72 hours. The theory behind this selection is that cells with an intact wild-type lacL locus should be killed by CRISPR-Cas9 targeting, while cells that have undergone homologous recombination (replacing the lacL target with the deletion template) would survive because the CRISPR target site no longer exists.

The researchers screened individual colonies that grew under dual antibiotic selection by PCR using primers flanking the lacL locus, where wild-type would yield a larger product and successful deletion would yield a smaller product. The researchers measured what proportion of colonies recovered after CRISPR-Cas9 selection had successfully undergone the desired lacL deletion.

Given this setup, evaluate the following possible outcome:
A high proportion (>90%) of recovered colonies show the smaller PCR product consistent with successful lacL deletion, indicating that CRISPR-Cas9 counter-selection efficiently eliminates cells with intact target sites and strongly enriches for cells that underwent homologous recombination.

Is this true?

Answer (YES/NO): NO